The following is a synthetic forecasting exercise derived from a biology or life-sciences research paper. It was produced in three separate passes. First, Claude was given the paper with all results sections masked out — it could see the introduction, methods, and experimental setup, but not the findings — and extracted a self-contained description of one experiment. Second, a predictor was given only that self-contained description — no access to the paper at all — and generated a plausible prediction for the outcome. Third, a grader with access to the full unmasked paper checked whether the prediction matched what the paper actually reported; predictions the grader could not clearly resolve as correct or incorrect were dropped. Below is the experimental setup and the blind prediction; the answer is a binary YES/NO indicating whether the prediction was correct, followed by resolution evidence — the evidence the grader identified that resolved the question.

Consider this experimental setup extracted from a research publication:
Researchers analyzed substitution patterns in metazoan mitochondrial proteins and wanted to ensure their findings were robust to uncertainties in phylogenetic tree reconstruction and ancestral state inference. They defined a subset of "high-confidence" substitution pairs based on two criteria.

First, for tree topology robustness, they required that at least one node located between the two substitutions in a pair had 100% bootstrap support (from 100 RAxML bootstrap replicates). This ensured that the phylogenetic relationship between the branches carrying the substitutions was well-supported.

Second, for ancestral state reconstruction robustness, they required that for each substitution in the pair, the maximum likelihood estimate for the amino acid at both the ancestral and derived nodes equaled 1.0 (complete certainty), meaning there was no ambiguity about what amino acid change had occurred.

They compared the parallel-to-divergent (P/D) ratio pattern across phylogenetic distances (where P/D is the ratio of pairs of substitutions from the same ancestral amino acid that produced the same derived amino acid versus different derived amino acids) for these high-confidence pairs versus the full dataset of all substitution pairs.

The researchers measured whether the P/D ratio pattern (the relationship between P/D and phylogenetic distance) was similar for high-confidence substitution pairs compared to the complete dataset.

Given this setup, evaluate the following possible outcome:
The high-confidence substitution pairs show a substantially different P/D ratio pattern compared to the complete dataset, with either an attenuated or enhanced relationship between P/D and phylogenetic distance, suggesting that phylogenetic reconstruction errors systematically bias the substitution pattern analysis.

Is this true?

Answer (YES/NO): NO